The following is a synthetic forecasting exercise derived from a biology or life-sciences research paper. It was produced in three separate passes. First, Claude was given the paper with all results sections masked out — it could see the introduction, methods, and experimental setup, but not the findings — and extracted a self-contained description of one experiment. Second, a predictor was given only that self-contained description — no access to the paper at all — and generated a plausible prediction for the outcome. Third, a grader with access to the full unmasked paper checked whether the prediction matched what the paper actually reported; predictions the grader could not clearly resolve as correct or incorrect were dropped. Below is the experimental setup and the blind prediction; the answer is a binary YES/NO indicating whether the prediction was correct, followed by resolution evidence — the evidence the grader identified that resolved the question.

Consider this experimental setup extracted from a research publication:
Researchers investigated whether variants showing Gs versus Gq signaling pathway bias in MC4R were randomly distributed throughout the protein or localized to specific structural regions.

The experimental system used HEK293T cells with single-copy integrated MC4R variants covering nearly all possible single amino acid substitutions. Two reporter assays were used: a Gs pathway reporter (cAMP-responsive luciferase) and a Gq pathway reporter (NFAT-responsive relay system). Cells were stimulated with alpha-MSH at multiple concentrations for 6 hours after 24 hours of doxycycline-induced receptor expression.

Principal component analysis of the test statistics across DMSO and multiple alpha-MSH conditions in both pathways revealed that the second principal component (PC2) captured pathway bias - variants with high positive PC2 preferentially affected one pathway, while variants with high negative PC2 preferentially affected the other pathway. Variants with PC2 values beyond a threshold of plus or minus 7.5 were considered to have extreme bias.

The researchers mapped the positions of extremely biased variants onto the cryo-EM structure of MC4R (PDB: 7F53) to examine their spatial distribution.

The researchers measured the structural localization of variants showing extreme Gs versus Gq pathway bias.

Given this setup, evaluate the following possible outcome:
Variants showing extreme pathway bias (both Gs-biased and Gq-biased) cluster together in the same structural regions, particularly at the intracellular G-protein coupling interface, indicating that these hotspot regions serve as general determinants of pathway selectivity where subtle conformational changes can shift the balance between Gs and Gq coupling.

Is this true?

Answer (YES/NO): YES